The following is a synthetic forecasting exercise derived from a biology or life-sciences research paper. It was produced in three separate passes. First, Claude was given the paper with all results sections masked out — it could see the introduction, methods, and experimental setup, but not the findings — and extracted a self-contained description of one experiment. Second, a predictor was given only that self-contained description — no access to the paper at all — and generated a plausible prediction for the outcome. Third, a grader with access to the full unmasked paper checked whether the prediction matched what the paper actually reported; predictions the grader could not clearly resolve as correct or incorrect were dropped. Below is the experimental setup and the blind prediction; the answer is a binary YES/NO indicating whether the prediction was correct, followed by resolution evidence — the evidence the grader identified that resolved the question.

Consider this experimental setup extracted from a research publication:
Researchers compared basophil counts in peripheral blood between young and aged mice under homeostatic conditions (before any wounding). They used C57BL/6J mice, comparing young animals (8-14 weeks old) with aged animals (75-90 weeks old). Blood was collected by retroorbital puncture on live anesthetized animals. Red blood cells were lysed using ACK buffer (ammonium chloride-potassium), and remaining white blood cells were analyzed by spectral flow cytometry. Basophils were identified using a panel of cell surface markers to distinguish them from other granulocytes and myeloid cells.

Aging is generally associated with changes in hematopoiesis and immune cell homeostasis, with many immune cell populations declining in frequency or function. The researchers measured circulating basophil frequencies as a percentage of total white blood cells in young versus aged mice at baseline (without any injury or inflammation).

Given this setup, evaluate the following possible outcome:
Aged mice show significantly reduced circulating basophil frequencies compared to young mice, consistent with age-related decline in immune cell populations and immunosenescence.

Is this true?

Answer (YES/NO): NO